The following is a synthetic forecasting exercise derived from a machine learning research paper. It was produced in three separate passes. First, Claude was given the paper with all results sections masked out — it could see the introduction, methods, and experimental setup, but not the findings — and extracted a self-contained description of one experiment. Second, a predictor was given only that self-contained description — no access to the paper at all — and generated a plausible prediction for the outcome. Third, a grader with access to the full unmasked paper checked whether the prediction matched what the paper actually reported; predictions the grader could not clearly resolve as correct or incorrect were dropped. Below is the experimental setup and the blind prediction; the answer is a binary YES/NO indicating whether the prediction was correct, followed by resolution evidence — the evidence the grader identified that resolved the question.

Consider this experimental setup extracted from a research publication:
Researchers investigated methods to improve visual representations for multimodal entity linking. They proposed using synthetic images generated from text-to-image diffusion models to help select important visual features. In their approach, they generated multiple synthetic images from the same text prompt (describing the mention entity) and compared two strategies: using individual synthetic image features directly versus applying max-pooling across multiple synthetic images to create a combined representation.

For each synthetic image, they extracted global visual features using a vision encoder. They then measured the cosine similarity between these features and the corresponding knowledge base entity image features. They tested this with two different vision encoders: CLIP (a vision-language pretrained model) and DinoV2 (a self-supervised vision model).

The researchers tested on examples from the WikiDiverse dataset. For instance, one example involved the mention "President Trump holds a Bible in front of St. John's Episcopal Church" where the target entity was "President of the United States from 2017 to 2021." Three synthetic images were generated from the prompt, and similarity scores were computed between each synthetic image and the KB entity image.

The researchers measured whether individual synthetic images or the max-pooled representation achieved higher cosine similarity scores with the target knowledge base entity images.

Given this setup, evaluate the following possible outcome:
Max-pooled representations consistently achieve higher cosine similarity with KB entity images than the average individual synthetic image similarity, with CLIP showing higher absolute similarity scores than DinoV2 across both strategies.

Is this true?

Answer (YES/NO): YES